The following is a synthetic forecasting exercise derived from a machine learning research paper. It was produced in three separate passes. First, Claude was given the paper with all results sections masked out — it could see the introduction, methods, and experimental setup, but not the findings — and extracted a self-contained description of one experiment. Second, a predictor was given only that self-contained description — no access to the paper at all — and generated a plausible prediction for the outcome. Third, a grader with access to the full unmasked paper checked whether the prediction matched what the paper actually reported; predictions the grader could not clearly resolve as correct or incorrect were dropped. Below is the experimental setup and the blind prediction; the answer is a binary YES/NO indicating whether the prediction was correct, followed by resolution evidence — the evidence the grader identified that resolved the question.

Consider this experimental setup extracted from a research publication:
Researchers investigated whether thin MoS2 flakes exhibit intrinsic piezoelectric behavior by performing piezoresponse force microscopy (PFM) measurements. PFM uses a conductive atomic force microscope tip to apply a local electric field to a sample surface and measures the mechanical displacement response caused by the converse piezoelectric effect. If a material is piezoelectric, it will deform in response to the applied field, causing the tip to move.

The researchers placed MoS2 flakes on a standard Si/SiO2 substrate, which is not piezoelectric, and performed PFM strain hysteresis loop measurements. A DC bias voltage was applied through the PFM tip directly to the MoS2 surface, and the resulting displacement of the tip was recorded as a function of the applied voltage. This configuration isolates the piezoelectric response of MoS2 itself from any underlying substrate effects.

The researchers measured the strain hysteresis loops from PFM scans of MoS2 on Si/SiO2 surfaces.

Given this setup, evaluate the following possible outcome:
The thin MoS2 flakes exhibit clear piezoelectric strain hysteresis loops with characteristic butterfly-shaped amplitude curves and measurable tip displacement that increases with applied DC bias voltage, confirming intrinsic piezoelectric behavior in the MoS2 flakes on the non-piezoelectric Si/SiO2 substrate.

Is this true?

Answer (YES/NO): NO